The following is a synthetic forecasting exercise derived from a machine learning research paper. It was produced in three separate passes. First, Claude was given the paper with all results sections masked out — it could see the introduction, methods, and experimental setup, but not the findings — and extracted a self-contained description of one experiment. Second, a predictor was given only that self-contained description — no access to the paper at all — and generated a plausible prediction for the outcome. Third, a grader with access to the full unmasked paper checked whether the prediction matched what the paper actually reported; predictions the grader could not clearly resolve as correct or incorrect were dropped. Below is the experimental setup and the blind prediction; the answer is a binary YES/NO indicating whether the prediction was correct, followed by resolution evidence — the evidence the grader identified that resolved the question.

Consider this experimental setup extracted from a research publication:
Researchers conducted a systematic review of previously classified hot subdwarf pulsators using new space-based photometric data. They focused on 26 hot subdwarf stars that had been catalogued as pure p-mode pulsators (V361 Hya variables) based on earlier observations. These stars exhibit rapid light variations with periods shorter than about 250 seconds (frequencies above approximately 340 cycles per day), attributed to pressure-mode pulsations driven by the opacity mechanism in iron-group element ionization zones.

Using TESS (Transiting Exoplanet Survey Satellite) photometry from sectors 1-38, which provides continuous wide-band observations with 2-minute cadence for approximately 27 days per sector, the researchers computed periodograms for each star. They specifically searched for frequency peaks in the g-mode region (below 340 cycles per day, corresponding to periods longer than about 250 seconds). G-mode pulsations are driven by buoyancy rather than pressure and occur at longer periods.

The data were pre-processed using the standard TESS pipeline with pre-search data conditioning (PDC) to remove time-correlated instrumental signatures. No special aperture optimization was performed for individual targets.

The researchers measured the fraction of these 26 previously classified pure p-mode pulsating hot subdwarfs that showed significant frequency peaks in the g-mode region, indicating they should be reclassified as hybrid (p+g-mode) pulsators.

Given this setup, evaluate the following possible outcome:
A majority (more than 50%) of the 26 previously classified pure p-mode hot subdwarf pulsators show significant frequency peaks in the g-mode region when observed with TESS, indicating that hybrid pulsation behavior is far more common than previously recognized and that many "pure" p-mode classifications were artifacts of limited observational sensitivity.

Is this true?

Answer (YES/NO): NO